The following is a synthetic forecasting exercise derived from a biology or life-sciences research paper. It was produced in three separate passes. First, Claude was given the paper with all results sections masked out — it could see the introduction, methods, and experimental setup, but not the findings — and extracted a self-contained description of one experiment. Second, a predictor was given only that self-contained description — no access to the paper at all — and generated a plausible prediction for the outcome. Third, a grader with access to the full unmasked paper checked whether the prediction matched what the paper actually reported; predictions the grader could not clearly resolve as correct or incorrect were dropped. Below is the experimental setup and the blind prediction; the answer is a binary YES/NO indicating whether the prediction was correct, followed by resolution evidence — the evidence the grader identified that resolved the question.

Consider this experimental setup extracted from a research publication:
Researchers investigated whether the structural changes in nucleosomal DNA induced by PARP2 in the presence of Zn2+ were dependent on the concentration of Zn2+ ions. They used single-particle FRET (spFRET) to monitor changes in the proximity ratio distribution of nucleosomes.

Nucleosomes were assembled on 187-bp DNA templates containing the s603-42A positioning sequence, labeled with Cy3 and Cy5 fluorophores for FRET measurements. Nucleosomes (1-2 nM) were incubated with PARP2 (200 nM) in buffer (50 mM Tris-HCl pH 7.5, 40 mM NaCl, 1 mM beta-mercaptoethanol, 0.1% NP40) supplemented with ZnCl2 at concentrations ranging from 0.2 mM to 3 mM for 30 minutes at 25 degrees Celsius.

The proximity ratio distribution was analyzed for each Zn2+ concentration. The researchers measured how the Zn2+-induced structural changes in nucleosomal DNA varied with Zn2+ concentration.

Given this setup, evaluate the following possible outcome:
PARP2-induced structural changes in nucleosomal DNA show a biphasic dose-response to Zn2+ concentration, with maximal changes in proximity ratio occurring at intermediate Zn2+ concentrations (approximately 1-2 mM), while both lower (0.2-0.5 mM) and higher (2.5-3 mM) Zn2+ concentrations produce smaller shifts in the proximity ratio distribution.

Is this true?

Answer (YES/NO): NO